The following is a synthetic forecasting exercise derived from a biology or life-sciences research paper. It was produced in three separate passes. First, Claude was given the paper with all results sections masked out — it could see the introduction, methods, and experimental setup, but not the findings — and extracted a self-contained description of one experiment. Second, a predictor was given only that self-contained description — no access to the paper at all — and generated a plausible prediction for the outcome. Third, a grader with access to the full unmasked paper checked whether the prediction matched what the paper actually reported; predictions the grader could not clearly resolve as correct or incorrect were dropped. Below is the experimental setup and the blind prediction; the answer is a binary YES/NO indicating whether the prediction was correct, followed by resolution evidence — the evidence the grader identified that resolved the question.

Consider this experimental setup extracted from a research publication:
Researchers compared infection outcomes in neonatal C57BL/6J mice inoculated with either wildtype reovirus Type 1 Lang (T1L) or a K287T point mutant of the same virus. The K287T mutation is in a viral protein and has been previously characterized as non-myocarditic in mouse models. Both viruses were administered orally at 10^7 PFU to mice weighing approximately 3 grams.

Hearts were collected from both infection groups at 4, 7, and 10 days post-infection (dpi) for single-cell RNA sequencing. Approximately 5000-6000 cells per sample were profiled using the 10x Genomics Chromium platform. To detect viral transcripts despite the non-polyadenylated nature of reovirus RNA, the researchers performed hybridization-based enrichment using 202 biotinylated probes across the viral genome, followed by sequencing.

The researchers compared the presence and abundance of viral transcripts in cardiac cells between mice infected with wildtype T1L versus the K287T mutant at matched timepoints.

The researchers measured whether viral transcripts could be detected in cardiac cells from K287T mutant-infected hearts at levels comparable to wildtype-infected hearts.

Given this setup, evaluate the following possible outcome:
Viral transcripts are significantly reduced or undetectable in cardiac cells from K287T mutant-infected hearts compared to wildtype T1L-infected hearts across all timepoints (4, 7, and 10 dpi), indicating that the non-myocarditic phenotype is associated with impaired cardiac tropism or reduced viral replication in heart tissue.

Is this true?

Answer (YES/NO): NO